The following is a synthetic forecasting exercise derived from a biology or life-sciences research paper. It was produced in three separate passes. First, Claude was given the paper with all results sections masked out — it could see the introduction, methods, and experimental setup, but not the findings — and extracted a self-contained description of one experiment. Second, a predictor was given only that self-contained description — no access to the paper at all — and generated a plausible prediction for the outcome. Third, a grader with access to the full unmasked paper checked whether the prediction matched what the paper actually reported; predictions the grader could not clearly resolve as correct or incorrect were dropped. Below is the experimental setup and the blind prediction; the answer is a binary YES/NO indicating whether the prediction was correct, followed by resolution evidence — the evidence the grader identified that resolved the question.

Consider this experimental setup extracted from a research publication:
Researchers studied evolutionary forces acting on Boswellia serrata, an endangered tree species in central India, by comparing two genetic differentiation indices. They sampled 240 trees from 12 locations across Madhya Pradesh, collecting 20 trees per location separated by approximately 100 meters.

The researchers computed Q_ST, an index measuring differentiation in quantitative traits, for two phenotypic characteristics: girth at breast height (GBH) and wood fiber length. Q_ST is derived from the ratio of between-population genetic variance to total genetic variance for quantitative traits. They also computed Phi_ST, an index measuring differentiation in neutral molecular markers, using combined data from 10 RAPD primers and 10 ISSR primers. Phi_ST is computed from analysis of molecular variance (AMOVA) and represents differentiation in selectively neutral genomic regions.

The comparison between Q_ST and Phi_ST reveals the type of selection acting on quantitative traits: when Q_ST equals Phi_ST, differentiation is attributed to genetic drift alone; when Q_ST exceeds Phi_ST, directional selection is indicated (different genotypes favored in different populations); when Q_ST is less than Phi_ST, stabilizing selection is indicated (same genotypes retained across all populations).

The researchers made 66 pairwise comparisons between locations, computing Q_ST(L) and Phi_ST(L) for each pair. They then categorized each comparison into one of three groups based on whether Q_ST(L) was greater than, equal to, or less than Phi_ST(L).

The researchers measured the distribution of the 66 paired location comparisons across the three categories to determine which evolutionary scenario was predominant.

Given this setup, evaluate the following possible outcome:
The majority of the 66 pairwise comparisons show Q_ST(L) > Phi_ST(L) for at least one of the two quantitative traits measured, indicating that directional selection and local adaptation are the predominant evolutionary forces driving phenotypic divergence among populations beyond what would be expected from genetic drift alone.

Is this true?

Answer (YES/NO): NO